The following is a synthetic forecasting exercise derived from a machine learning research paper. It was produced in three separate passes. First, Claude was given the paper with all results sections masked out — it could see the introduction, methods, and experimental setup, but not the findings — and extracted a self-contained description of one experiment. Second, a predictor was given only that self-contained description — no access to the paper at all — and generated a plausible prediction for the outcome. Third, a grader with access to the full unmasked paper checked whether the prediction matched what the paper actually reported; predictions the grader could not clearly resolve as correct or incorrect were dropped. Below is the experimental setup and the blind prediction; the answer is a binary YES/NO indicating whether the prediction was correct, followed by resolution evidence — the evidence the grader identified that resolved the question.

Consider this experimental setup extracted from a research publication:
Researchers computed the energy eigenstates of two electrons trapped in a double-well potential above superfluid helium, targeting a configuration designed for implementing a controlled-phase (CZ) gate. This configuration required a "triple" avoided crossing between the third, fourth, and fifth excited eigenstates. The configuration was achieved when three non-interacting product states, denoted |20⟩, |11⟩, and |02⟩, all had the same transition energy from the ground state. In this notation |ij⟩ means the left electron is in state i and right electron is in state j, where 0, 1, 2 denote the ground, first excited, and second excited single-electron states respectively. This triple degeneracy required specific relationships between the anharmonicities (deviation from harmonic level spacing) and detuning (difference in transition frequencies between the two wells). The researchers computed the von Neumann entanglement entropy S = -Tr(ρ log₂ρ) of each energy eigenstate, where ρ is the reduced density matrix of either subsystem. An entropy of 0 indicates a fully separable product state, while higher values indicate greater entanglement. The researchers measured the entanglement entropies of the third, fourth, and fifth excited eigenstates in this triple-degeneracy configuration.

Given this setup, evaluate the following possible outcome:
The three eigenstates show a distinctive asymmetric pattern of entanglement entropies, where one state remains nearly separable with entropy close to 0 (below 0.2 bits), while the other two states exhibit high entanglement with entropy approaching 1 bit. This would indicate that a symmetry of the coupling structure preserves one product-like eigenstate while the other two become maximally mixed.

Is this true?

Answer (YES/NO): NO